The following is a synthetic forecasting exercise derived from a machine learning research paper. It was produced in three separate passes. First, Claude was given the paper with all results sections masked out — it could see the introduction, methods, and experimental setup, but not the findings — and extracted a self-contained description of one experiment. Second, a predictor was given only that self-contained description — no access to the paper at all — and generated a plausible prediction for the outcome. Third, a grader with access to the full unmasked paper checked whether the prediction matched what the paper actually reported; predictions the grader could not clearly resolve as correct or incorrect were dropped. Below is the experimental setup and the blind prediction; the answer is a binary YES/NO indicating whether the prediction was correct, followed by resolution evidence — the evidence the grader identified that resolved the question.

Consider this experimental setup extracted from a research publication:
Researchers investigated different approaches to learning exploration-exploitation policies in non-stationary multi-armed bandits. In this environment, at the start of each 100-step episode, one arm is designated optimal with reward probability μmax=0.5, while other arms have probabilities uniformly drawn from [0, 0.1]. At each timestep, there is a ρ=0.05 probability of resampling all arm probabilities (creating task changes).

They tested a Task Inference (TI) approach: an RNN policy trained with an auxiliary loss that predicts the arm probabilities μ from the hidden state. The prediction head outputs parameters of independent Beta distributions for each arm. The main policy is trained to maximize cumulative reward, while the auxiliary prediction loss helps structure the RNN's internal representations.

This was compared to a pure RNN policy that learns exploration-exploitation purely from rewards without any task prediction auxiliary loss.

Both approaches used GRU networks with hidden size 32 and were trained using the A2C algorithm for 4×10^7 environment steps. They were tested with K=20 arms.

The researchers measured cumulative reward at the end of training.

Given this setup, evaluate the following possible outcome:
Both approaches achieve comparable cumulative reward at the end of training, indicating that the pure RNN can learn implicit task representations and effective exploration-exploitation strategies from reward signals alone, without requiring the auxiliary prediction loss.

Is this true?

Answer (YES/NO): NO